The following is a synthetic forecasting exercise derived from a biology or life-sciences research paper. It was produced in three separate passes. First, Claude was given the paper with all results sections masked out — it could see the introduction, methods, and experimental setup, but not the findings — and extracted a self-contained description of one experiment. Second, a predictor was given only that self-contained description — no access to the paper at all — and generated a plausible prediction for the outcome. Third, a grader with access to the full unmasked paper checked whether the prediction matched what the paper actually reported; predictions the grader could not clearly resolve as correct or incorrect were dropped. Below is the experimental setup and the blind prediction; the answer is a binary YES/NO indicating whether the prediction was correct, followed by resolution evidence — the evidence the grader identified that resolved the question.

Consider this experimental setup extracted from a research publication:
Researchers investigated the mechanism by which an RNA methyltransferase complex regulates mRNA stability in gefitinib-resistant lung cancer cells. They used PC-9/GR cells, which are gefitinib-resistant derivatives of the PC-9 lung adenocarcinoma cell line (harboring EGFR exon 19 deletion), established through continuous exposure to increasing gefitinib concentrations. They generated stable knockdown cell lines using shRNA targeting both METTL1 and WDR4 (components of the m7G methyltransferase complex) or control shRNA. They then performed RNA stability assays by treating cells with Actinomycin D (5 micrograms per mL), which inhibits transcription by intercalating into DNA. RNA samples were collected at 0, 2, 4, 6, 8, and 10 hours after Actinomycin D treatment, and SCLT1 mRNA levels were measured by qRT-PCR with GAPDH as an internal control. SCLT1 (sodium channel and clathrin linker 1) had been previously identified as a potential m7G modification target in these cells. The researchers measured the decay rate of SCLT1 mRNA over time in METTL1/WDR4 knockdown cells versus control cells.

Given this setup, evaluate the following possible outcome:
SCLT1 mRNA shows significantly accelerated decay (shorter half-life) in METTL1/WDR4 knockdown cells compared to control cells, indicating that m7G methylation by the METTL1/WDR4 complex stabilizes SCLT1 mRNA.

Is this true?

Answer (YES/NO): YES